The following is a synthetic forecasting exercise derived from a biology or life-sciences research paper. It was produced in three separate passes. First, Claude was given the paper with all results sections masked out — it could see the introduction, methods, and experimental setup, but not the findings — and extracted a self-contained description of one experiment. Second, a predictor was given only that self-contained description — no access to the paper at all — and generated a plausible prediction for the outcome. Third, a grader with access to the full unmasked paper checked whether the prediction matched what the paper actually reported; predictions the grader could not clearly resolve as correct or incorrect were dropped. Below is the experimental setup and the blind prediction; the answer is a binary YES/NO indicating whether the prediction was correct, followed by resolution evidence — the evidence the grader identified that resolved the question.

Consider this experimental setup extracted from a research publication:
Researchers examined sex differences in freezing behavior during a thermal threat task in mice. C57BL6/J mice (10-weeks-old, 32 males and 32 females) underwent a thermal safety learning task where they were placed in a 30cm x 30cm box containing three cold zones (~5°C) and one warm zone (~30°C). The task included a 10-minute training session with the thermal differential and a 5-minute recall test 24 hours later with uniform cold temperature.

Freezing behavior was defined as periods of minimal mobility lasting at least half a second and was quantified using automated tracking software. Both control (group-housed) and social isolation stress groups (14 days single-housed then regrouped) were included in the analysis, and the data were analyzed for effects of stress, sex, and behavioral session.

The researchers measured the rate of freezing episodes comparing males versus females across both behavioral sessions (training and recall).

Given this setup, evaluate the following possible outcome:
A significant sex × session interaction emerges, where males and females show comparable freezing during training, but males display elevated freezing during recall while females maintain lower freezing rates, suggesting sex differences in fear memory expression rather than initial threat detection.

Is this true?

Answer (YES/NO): NO